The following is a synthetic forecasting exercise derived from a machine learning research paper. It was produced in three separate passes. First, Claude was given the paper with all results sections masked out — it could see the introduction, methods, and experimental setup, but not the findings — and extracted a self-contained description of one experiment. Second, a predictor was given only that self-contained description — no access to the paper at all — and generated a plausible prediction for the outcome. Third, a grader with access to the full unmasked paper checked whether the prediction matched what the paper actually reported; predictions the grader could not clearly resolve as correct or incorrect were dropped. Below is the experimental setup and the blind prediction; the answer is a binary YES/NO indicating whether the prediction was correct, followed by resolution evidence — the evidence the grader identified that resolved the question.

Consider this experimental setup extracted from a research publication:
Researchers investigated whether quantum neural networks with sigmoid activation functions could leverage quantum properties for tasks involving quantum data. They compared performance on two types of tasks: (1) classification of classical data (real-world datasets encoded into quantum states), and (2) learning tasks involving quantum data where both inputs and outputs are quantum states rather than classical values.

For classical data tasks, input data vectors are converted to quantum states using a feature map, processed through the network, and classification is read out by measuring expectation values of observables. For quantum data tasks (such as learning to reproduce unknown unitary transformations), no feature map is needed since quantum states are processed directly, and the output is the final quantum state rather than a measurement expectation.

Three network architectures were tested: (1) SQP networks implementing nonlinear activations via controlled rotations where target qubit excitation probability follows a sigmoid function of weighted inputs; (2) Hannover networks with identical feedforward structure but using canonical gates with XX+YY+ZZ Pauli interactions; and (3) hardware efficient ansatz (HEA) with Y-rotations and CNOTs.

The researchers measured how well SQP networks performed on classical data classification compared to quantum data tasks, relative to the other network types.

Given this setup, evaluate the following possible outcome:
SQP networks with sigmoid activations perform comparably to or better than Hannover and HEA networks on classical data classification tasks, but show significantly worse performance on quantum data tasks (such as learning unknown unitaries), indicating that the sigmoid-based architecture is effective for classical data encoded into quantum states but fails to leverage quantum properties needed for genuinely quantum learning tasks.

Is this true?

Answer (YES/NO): NO